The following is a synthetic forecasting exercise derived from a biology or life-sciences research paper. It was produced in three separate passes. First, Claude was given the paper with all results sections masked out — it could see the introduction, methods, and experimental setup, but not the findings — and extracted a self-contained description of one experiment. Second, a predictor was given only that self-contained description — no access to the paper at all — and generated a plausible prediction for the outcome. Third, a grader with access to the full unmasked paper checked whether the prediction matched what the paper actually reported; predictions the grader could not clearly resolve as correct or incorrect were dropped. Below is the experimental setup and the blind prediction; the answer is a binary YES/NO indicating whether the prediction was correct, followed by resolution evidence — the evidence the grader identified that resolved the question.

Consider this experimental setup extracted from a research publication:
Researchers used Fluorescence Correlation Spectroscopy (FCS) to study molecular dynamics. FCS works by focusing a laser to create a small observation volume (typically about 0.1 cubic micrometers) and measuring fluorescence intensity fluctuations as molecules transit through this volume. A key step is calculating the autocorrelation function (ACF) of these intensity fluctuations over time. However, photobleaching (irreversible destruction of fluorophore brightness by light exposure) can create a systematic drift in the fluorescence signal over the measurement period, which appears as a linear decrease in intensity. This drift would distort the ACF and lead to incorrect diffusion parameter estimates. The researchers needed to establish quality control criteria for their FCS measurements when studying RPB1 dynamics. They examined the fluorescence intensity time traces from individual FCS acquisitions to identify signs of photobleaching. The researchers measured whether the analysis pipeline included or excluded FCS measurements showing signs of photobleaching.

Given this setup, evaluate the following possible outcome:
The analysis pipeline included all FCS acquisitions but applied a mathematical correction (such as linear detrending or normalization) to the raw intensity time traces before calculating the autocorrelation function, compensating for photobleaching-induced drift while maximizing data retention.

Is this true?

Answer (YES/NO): NO